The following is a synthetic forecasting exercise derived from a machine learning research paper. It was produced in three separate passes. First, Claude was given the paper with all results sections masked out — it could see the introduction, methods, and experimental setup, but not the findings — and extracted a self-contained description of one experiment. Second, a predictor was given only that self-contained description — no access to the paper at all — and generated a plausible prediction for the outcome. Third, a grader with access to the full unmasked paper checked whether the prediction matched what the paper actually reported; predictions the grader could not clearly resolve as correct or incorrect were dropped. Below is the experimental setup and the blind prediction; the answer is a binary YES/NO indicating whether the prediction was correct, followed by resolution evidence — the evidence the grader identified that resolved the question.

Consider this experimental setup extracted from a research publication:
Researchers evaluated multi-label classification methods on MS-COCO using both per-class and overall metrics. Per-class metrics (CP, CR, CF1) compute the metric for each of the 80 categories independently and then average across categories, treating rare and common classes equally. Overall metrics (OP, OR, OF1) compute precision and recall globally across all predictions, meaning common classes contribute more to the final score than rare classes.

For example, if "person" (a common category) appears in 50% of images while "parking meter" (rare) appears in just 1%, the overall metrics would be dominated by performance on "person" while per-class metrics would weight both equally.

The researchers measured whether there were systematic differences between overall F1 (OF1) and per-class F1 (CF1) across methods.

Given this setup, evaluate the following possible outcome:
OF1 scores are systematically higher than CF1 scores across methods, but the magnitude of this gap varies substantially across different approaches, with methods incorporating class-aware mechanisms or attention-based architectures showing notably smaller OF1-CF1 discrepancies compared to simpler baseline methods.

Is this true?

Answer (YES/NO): YES